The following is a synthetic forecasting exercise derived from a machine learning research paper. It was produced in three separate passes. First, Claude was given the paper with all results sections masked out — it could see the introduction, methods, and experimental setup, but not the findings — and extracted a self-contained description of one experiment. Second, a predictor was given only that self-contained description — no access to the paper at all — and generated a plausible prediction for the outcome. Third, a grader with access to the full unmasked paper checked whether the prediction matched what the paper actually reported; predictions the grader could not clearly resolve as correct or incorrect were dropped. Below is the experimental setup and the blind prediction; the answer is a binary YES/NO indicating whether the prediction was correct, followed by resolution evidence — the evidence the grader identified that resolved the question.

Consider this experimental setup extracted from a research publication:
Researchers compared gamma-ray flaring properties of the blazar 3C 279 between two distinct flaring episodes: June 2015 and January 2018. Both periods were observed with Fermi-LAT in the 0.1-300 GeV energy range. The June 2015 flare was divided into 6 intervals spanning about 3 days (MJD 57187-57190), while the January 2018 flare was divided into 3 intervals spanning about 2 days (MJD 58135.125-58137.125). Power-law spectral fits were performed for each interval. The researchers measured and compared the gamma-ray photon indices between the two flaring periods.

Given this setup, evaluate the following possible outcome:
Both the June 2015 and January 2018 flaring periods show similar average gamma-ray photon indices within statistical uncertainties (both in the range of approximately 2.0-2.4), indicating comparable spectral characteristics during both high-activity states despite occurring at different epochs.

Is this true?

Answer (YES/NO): YES